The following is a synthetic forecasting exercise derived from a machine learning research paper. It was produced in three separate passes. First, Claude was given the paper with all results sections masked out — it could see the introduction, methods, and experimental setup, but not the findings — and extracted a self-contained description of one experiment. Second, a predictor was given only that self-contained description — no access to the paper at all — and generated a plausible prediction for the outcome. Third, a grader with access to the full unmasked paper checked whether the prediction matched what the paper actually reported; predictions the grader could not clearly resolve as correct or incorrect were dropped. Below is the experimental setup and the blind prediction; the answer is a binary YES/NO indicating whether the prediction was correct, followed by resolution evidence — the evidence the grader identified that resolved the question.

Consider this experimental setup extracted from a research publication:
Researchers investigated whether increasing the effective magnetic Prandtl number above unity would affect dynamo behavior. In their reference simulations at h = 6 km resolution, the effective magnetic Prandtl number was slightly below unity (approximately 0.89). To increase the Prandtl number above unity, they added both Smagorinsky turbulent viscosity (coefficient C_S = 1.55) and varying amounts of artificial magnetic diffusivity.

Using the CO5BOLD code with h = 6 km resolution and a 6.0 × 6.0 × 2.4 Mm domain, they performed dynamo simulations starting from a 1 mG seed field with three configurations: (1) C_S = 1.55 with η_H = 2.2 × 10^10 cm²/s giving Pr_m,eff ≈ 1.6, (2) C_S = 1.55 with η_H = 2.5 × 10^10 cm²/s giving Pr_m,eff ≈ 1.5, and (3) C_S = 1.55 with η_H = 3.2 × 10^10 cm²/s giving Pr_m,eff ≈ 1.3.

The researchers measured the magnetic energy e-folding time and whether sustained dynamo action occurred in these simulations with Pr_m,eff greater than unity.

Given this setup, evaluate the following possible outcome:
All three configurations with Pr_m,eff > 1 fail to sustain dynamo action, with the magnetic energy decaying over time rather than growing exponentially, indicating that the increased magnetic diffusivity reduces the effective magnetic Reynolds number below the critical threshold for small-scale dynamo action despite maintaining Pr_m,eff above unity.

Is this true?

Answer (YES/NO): NO